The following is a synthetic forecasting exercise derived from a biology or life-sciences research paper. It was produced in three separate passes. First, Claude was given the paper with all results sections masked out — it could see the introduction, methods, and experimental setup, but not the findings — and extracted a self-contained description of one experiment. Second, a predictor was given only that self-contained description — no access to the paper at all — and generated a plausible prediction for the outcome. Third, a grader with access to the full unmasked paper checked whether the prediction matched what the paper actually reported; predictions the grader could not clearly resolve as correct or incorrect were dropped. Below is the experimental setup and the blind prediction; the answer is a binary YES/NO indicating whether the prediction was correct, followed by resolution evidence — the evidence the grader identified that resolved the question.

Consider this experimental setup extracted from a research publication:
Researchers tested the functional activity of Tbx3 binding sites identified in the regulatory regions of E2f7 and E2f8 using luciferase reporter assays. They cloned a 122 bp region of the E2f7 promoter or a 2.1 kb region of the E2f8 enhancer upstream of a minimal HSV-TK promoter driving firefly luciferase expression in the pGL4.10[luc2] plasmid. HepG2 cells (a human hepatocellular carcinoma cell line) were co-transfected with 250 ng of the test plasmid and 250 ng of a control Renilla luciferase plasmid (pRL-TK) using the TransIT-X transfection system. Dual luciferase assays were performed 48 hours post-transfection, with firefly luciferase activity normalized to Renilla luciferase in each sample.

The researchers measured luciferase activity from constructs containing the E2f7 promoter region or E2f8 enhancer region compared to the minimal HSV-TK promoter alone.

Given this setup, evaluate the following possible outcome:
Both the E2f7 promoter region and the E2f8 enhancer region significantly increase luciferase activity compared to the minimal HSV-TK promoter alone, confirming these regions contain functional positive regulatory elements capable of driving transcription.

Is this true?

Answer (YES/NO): NO